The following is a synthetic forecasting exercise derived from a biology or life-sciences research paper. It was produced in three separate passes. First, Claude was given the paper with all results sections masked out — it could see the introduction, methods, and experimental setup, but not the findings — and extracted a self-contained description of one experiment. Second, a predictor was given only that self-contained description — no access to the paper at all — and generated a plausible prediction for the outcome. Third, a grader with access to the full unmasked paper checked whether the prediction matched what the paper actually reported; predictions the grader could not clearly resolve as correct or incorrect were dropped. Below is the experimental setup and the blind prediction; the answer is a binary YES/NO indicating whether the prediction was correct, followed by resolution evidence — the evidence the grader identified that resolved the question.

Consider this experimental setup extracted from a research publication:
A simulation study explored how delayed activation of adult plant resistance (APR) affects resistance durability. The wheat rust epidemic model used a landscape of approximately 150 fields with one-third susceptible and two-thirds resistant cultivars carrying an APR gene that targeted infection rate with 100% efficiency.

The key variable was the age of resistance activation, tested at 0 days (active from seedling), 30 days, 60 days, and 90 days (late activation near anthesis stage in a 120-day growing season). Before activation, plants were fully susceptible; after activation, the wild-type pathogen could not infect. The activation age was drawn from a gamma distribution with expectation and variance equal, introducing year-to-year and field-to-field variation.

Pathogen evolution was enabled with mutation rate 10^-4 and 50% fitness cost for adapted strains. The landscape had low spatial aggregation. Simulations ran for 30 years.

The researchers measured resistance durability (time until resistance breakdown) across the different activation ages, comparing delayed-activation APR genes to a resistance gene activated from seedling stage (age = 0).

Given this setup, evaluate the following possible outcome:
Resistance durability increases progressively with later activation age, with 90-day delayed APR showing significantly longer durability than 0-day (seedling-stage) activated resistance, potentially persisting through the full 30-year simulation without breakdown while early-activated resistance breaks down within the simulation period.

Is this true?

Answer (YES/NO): YES